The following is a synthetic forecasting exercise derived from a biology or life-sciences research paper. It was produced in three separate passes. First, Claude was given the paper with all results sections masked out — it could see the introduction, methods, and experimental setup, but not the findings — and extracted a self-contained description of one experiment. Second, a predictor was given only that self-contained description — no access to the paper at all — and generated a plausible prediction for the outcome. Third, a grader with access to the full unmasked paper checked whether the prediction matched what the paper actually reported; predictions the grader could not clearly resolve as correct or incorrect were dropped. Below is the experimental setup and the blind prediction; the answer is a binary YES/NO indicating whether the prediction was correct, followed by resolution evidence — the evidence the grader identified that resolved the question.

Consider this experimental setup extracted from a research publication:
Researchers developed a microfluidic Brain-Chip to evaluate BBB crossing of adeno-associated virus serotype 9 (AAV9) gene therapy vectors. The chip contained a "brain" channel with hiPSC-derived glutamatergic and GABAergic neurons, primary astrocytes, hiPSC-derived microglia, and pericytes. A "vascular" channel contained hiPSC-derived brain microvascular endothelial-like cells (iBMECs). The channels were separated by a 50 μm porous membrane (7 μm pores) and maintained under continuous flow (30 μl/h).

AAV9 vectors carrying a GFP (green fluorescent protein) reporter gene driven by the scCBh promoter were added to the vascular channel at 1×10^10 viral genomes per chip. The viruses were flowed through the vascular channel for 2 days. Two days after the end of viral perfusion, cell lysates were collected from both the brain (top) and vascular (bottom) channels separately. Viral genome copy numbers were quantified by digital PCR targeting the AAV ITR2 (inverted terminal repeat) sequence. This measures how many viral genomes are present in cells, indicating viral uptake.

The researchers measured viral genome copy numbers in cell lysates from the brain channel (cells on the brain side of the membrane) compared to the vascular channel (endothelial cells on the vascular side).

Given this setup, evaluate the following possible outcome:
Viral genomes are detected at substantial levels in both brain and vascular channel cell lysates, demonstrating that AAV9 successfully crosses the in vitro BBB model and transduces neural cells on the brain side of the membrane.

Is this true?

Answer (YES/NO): NO